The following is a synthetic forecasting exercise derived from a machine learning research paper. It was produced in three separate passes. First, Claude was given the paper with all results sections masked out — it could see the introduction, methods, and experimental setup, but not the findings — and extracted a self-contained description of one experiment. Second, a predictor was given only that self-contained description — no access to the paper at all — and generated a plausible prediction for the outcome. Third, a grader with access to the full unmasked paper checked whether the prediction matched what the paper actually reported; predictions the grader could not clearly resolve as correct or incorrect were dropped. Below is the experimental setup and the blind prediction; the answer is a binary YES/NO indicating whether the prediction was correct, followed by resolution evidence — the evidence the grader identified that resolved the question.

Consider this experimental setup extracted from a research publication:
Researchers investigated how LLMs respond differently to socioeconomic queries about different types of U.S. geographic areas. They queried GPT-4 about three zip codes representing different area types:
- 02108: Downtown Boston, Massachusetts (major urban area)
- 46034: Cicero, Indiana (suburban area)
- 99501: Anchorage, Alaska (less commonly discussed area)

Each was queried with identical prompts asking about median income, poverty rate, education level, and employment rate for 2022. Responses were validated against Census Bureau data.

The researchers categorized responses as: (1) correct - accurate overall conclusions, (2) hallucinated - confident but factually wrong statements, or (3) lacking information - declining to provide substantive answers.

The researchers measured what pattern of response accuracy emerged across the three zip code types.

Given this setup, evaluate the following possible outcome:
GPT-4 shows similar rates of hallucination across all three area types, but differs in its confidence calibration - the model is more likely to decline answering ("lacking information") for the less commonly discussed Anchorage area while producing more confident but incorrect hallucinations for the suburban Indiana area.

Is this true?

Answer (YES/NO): NO